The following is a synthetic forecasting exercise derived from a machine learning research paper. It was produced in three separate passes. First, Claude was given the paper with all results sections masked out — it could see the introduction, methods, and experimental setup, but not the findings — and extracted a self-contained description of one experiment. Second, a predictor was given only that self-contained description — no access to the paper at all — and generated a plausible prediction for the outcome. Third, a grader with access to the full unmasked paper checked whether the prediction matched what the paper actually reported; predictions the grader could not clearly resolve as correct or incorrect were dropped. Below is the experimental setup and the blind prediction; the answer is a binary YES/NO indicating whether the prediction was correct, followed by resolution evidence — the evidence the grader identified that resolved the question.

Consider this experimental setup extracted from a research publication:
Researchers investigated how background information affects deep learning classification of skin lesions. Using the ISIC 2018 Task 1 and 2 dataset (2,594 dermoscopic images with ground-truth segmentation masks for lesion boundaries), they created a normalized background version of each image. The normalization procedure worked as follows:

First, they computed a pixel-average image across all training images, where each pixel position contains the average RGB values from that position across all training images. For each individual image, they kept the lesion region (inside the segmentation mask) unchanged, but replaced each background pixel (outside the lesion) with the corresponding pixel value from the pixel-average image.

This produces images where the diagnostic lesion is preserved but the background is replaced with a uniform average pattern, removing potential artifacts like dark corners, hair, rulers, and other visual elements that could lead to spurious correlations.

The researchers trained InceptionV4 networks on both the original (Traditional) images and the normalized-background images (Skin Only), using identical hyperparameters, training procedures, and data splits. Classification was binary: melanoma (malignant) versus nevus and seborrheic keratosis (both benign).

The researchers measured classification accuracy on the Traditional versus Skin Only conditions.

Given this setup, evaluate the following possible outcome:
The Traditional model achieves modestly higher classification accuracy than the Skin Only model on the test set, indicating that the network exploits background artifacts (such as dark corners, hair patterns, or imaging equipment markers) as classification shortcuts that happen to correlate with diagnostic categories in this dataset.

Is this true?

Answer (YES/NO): NO